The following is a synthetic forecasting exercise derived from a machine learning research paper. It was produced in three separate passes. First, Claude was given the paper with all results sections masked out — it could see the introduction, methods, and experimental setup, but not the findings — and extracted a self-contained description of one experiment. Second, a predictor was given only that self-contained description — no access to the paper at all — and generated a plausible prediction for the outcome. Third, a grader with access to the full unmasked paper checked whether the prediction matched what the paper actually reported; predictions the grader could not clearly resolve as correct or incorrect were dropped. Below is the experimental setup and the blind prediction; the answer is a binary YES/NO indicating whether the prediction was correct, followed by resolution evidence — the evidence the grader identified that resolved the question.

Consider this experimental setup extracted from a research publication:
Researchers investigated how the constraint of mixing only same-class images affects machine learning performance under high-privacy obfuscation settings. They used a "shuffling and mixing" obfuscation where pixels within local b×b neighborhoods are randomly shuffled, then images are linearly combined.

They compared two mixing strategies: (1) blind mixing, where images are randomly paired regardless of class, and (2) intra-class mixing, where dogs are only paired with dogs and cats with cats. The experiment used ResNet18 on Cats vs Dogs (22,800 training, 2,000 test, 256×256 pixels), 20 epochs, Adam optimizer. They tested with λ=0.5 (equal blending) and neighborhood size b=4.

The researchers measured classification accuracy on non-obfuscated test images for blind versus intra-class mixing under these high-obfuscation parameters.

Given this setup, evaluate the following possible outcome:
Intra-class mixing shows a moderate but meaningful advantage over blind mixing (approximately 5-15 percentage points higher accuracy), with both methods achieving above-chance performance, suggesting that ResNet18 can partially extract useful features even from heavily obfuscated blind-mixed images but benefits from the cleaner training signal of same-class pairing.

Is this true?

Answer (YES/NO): NO